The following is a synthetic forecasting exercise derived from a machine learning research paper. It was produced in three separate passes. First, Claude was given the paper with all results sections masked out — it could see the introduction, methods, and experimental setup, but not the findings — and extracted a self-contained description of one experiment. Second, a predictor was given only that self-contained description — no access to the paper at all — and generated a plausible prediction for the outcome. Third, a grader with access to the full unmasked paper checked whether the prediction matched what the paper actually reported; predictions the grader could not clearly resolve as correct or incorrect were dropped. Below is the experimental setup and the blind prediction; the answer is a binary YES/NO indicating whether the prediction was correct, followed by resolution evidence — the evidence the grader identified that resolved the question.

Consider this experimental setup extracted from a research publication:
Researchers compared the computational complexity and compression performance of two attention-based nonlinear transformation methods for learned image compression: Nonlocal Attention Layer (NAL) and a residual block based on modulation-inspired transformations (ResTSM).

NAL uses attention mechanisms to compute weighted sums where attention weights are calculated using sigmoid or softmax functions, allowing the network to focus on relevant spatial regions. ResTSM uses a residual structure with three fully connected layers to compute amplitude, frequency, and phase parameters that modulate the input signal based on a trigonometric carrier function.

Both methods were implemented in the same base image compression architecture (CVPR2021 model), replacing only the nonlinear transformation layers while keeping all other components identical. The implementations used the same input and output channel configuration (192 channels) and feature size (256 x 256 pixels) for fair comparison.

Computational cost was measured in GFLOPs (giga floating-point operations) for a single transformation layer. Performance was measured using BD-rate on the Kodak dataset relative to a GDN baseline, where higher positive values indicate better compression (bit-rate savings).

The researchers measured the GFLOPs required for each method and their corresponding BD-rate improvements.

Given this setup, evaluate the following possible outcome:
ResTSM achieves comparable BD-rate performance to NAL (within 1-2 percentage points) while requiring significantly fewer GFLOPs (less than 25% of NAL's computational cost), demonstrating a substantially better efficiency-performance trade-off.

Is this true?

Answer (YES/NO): NO